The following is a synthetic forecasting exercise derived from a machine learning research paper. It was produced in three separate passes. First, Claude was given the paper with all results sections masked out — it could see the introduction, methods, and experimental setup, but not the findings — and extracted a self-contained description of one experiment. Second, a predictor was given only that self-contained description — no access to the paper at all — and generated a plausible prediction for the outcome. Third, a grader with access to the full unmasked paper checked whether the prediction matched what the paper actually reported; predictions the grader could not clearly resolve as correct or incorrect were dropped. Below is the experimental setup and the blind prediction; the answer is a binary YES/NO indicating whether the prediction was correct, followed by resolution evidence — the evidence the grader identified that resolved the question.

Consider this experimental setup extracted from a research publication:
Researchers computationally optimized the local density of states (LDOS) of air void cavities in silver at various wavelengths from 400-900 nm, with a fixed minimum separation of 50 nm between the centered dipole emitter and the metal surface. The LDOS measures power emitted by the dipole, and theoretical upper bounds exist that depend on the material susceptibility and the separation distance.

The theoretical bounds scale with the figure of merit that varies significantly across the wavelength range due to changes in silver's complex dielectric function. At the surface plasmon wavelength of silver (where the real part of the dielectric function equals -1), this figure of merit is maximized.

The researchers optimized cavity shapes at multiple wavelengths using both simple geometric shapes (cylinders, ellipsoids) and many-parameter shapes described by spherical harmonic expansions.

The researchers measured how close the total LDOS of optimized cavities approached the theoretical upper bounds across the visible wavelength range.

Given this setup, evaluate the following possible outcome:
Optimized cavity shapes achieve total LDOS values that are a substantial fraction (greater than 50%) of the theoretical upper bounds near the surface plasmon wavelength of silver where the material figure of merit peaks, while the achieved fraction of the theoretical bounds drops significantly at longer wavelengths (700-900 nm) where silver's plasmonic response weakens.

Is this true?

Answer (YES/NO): NO